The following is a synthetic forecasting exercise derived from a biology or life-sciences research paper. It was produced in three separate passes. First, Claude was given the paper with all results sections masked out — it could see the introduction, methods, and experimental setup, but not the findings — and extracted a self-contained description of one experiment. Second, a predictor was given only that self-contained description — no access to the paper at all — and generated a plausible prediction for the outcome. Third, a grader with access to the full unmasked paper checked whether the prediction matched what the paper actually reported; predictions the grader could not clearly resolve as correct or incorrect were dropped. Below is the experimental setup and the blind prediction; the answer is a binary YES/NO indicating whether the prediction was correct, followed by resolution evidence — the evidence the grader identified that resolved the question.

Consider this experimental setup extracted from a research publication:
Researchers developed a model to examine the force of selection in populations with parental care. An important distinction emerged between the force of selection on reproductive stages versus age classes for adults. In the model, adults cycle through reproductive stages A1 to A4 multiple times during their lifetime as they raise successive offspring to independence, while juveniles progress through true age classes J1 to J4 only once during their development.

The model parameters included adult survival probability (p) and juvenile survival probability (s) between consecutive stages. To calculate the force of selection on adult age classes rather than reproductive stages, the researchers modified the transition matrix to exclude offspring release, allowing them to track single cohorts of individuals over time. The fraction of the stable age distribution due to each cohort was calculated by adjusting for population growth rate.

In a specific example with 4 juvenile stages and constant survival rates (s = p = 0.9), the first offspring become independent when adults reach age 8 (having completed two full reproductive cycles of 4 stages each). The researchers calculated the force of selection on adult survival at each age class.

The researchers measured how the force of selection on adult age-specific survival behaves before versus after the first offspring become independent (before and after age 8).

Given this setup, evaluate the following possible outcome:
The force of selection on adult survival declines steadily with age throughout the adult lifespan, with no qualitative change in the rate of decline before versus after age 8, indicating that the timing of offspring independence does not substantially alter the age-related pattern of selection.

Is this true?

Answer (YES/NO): NO